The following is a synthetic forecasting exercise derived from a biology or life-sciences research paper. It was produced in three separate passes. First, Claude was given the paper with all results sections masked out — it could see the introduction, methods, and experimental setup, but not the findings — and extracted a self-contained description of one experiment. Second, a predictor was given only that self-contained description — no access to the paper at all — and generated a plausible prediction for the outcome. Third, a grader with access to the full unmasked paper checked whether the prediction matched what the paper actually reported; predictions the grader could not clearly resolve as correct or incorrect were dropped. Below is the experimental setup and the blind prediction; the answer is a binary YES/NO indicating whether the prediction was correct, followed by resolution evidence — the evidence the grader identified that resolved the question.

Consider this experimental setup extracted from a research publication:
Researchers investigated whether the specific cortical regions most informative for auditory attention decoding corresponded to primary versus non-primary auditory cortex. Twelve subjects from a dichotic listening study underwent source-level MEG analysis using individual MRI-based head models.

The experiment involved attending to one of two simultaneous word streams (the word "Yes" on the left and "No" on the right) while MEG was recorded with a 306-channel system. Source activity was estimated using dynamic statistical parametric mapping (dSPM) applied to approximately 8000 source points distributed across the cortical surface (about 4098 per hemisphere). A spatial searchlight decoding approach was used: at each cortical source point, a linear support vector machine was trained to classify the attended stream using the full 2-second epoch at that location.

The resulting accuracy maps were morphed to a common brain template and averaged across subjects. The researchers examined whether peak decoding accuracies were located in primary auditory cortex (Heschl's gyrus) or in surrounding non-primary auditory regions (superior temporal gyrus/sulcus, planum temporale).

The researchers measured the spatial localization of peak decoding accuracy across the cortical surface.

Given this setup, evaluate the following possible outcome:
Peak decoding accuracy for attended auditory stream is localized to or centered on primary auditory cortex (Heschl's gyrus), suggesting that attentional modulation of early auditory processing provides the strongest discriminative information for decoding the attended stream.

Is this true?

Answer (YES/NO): YES